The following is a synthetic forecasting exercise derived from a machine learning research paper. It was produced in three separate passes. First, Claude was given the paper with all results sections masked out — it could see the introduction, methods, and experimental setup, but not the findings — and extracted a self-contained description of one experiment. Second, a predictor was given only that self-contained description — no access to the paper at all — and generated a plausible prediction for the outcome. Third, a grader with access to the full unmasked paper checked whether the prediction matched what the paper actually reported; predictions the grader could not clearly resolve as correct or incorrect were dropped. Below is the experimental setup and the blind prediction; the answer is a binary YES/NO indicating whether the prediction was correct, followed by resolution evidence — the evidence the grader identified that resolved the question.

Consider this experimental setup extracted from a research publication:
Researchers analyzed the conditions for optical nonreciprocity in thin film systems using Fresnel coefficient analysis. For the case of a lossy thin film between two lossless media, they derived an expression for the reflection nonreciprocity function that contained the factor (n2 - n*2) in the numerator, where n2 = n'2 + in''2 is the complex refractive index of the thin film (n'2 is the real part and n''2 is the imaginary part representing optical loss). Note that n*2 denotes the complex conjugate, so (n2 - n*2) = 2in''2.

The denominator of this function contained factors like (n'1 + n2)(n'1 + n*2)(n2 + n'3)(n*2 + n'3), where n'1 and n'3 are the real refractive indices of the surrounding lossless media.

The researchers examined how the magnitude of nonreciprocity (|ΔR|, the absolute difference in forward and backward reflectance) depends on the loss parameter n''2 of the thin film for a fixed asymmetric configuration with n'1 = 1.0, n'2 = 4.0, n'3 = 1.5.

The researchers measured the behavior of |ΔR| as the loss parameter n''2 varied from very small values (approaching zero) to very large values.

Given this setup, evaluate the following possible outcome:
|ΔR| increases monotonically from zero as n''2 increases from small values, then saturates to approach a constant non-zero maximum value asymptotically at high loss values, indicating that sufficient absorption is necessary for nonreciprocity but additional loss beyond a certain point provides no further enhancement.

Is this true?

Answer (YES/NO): NO